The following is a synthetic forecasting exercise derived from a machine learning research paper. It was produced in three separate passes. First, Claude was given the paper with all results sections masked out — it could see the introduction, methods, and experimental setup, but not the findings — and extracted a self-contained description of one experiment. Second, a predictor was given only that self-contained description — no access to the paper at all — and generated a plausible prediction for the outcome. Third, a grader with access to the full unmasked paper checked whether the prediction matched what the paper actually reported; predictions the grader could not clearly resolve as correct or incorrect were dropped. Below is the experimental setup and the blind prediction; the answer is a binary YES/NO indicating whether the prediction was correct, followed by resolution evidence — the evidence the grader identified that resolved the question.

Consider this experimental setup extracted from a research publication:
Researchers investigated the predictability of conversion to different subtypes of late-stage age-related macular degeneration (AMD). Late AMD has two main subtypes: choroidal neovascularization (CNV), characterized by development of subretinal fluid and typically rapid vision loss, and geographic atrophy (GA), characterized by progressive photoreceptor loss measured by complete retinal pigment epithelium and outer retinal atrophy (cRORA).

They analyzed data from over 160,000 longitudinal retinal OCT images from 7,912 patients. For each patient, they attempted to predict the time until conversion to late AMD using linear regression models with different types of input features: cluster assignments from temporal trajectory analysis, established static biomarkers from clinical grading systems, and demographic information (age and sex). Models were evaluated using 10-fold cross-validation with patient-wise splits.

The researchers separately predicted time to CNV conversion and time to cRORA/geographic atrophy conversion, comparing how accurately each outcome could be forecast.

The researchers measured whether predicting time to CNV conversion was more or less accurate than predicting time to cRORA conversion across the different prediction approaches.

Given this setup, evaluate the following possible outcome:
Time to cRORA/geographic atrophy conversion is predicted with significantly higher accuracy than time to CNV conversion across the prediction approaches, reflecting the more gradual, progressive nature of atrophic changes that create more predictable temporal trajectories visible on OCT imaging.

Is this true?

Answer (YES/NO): NO